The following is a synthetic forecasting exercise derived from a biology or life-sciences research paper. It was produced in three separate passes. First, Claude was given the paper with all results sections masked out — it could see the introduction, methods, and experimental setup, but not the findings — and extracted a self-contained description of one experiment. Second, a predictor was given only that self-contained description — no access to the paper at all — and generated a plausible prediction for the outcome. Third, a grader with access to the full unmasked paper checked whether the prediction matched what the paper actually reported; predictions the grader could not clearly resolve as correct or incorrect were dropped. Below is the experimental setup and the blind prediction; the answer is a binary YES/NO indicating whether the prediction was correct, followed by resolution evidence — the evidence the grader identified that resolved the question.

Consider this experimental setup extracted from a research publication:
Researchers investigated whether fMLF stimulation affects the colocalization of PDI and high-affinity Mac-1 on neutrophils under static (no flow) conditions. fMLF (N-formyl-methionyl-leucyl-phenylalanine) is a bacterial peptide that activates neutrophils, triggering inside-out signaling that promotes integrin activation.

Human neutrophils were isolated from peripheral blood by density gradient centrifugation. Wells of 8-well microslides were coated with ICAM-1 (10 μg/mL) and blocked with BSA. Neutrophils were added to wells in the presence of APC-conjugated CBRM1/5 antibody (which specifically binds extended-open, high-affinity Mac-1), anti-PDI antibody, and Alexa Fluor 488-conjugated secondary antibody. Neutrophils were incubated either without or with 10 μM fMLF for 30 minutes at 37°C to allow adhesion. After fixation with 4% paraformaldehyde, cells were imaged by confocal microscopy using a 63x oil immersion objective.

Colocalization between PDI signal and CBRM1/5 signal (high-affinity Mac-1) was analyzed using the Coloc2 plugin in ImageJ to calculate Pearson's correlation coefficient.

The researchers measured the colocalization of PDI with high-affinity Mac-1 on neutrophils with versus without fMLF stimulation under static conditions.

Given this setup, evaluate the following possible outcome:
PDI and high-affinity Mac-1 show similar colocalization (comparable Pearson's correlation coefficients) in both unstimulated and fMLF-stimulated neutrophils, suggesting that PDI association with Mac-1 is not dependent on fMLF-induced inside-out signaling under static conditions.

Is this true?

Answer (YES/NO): NO